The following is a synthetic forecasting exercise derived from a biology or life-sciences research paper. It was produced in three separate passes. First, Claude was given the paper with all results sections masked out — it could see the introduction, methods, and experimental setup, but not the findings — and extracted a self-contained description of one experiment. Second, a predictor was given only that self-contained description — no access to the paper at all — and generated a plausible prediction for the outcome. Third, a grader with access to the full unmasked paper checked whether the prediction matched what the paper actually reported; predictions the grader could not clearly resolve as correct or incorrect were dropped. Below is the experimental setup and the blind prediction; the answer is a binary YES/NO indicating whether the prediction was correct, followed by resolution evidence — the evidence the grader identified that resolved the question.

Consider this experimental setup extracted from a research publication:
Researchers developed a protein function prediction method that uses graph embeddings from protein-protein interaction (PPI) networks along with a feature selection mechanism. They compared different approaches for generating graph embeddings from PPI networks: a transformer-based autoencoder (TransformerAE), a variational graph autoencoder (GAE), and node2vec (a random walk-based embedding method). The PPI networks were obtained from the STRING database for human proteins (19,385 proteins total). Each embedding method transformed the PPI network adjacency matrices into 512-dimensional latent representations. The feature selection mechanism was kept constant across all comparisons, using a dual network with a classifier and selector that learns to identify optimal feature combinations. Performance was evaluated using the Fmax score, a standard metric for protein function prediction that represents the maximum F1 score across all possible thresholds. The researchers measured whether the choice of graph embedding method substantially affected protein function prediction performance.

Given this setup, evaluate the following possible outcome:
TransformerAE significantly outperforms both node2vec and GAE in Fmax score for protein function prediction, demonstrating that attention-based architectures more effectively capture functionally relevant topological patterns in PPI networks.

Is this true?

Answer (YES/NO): NO